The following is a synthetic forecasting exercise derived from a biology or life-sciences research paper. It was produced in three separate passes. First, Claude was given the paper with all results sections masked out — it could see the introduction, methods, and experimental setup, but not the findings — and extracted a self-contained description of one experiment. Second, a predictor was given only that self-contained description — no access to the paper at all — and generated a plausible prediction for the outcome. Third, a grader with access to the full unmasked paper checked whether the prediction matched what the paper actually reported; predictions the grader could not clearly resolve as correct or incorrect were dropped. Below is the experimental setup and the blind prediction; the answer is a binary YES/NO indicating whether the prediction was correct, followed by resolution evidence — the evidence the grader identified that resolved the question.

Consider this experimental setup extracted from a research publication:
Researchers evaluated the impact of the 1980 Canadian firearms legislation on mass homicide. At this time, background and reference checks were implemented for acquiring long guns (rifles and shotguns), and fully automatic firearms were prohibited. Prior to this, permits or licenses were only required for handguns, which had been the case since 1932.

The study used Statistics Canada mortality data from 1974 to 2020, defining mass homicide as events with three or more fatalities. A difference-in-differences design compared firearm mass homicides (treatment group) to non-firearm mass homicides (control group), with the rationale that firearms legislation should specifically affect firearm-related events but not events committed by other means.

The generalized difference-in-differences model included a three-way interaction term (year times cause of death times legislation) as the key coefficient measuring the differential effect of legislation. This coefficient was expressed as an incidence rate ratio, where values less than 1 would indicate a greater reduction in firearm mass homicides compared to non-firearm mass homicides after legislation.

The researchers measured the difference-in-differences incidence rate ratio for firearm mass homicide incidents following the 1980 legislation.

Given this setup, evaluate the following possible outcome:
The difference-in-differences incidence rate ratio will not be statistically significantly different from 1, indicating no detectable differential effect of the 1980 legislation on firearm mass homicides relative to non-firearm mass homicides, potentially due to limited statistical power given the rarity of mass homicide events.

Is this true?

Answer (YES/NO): NO